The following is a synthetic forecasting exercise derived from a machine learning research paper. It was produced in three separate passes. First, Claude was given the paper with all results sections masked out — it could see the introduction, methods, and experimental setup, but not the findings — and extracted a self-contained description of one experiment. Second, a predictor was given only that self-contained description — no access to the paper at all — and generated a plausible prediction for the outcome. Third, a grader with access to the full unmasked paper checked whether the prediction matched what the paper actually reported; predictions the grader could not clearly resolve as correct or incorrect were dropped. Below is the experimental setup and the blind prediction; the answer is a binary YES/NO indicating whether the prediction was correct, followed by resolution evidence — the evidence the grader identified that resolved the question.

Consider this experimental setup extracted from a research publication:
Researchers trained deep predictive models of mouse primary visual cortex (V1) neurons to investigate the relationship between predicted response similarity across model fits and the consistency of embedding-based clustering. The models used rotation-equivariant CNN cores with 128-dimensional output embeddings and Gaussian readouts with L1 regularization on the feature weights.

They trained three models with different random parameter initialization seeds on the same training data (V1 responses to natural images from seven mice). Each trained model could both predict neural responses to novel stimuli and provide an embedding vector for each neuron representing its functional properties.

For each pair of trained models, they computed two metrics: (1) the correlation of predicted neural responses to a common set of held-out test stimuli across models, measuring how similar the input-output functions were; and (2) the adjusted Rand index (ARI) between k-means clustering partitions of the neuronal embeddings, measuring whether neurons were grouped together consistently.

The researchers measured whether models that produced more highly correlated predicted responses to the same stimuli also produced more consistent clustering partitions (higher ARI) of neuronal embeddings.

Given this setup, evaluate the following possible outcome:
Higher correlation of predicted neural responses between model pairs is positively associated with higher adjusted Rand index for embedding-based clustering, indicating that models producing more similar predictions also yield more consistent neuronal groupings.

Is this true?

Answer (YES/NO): NO